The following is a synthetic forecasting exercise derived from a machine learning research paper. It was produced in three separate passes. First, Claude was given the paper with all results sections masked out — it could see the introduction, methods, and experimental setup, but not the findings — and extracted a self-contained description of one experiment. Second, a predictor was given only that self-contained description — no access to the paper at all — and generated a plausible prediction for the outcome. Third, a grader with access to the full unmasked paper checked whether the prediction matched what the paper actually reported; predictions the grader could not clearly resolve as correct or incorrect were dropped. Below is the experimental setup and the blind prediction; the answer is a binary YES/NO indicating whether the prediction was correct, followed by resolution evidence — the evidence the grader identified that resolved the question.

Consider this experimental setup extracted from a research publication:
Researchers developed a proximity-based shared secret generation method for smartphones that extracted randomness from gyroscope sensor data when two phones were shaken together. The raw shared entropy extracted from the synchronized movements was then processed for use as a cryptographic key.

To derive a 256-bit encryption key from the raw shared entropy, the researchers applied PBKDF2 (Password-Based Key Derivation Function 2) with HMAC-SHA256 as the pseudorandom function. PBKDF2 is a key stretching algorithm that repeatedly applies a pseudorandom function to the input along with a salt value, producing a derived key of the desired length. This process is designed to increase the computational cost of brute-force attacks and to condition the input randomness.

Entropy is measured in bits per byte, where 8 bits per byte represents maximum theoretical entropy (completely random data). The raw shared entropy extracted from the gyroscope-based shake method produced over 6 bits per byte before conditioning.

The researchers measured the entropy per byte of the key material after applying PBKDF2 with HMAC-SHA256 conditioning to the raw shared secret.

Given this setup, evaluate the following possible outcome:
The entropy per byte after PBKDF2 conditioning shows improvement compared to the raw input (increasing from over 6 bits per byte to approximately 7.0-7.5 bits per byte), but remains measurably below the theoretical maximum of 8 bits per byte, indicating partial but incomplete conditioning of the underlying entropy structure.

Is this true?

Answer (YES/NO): NO